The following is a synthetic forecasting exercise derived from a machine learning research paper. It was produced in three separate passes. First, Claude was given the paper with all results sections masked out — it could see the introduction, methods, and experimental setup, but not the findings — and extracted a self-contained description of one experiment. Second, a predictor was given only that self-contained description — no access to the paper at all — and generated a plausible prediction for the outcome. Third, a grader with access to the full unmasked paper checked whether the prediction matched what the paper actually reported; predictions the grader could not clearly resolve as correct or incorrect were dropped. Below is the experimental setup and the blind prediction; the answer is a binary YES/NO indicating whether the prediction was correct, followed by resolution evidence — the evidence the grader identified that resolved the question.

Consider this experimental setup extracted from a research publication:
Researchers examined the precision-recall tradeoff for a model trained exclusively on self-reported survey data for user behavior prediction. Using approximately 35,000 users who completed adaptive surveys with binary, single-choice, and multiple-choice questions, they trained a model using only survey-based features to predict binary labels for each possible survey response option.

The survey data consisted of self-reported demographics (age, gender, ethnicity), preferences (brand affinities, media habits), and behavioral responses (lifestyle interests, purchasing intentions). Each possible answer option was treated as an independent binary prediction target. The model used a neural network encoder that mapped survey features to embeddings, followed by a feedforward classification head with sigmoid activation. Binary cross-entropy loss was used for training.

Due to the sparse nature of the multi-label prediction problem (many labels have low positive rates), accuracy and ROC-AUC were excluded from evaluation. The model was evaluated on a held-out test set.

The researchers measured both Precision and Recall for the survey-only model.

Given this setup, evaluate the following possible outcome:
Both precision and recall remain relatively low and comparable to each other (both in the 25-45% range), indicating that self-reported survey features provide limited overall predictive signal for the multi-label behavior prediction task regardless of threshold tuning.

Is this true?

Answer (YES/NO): NO